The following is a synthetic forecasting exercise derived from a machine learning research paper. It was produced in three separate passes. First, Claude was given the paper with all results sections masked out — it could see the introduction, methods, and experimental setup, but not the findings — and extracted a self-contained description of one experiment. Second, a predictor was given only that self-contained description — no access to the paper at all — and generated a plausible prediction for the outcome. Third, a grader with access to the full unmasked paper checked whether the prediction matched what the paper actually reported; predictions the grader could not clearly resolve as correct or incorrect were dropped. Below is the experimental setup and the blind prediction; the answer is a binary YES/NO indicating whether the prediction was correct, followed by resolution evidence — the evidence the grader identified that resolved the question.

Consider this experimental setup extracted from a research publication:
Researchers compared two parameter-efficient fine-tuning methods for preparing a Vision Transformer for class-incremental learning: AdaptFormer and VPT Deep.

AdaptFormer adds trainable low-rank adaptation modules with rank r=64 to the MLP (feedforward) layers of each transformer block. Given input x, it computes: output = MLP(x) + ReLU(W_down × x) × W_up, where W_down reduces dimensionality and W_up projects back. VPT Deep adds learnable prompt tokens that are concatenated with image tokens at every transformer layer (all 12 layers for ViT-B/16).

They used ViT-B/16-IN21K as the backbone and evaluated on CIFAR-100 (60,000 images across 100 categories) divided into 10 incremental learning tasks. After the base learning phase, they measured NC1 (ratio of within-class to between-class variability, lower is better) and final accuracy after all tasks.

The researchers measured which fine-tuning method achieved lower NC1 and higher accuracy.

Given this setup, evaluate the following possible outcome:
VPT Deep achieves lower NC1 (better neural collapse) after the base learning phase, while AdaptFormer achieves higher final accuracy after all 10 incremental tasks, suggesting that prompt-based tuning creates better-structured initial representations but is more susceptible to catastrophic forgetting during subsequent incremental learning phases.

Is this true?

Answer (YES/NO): NO